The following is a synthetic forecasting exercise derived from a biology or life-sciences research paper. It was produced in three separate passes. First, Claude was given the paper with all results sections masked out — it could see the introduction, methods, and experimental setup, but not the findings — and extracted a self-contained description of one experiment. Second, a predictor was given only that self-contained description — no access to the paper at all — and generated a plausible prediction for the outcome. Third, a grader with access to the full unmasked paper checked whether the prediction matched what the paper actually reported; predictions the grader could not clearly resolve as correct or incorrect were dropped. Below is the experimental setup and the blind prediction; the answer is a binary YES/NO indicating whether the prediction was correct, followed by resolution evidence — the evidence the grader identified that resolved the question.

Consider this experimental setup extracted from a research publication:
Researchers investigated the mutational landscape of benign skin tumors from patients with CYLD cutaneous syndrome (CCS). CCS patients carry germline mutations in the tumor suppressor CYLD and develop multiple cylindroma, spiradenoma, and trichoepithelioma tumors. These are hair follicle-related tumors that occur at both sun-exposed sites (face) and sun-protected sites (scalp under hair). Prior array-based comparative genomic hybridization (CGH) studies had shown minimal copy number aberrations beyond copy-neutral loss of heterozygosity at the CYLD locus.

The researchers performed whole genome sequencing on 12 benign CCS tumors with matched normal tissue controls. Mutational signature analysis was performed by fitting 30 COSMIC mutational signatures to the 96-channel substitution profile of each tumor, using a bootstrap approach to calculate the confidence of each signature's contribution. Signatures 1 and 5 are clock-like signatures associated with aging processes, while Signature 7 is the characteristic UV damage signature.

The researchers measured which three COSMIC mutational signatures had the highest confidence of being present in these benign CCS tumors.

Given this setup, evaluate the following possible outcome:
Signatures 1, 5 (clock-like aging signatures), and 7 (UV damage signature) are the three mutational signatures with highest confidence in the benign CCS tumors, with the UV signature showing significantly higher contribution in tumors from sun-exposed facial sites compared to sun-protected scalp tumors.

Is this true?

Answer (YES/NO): NO